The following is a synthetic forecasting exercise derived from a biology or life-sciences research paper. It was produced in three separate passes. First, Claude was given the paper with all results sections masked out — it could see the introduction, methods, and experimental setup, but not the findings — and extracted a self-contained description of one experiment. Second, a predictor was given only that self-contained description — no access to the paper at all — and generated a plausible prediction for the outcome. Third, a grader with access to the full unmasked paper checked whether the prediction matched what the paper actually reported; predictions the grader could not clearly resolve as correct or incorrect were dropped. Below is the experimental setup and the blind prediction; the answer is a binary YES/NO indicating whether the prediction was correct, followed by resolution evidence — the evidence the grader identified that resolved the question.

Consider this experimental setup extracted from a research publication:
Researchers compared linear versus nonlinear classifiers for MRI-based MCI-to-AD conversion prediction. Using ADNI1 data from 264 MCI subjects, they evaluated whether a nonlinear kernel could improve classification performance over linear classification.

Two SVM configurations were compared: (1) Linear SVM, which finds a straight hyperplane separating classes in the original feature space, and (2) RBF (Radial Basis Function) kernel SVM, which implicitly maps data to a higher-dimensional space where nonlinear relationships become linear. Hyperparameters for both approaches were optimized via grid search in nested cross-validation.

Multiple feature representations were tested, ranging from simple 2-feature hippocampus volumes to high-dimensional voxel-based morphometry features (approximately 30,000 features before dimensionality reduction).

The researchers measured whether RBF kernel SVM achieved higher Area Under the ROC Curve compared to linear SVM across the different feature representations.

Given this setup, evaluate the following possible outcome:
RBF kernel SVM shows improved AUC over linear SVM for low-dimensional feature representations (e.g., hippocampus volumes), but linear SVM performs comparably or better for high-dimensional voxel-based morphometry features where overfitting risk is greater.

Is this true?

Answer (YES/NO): NO